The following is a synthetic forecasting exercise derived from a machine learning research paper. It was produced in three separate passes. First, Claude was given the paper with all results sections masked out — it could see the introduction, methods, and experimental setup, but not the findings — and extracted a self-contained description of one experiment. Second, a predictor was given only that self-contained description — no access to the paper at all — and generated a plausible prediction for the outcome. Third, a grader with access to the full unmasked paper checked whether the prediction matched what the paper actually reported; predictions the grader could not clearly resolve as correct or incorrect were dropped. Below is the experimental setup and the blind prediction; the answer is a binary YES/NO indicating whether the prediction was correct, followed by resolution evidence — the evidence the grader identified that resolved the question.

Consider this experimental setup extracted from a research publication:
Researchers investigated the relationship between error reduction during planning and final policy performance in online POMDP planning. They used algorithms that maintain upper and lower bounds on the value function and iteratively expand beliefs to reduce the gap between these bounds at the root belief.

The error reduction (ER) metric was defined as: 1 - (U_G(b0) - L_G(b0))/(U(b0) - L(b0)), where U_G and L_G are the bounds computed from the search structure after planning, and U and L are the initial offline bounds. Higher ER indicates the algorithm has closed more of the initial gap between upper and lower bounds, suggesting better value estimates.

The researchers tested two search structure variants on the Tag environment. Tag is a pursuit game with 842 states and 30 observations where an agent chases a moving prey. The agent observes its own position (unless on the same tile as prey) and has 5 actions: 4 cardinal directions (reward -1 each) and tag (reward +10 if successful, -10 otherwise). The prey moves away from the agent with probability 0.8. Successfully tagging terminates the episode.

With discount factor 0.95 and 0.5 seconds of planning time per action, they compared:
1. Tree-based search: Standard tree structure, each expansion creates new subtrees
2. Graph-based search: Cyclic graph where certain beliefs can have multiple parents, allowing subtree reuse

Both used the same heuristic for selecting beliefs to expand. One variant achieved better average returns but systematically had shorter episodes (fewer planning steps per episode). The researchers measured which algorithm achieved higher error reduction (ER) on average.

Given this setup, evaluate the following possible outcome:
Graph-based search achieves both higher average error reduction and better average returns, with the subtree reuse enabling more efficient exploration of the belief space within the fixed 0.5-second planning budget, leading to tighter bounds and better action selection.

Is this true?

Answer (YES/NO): NO